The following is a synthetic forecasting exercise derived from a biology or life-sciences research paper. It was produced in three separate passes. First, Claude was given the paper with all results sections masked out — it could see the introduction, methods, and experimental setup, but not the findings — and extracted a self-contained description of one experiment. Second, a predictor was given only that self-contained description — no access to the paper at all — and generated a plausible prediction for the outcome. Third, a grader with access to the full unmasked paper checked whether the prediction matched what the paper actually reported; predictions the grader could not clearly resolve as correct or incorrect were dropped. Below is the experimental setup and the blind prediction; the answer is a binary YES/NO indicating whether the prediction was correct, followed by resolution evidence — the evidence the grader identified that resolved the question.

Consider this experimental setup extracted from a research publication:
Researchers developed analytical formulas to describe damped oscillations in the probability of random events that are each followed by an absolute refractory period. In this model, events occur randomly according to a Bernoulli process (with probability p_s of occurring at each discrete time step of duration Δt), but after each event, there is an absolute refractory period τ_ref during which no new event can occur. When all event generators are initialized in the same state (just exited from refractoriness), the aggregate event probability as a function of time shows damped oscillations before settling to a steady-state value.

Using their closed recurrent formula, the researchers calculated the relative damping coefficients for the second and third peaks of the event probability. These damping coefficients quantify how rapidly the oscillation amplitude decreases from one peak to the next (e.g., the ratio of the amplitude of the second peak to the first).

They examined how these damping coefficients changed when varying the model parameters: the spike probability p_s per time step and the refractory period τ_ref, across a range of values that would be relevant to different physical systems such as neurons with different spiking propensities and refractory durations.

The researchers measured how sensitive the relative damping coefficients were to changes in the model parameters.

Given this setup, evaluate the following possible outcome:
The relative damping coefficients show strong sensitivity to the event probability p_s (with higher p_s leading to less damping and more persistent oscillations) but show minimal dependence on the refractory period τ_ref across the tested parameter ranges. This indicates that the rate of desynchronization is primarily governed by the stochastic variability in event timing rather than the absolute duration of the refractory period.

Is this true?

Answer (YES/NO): NO